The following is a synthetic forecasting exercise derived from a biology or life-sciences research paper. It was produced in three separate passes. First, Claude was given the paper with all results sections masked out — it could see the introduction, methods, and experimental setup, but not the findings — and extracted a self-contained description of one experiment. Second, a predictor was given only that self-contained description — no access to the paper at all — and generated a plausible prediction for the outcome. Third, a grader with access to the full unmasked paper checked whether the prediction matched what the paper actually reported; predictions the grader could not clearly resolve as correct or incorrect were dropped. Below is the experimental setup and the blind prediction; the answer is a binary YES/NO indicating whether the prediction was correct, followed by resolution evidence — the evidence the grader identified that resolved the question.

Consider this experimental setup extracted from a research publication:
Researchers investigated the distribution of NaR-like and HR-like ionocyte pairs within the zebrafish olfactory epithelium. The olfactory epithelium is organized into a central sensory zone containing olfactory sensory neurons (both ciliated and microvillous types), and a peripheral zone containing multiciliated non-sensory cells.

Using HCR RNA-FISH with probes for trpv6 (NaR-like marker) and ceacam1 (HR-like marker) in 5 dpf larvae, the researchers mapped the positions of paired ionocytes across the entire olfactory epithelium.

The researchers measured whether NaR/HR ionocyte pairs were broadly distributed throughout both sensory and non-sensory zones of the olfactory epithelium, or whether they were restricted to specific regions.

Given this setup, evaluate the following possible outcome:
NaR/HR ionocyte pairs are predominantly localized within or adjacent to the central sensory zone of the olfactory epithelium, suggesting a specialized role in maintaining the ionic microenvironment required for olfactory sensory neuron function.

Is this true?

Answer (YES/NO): NO